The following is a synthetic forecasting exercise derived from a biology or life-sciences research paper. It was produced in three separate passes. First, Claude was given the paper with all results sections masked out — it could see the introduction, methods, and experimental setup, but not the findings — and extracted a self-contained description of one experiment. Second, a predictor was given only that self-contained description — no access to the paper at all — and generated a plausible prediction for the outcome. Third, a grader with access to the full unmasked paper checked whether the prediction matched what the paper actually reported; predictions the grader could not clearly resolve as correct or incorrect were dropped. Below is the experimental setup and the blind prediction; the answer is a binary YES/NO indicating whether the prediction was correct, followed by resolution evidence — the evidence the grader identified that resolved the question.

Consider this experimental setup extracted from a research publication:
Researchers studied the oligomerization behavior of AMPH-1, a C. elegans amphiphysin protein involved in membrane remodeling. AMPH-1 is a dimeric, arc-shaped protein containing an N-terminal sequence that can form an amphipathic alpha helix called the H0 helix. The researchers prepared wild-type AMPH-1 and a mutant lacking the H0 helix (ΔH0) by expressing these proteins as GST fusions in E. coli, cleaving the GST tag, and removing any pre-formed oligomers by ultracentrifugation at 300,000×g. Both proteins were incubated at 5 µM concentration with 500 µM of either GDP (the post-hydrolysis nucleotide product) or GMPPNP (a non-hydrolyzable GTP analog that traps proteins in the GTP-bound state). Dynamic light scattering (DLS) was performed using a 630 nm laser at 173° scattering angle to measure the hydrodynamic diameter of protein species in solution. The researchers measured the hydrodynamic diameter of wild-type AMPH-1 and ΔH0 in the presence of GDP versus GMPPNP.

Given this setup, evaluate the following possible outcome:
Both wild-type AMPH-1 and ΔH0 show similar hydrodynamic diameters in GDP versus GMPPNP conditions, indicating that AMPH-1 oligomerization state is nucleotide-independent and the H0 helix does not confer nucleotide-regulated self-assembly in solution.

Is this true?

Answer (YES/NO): NO